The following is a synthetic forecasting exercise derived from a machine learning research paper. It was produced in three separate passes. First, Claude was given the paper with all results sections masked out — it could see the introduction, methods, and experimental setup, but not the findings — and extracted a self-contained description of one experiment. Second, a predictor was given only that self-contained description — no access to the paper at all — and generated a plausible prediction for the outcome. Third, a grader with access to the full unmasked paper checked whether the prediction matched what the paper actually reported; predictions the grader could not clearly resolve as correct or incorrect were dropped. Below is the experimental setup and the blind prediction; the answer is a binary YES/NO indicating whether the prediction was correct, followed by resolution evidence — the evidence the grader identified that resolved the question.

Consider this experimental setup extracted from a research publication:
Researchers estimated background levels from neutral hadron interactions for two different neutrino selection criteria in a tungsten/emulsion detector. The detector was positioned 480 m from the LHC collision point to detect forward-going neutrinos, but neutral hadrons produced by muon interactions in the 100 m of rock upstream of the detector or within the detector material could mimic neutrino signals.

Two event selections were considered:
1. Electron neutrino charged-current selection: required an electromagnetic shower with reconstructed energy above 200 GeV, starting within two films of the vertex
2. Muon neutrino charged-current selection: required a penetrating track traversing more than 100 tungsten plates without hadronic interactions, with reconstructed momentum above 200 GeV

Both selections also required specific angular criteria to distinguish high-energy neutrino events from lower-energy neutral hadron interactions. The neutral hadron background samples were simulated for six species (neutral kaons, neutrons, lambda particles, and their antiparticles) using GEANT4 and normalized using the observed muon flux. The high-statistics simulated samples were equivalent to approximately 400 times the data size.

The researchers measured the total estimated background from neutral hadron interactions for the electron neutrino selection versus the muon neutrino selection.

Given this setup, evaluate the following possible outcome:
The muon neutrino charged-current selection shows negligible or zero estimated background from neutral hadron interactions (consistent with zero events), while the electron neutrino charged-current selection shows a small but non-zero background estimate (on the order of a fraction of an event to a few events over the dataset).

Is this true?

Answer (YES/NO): NO